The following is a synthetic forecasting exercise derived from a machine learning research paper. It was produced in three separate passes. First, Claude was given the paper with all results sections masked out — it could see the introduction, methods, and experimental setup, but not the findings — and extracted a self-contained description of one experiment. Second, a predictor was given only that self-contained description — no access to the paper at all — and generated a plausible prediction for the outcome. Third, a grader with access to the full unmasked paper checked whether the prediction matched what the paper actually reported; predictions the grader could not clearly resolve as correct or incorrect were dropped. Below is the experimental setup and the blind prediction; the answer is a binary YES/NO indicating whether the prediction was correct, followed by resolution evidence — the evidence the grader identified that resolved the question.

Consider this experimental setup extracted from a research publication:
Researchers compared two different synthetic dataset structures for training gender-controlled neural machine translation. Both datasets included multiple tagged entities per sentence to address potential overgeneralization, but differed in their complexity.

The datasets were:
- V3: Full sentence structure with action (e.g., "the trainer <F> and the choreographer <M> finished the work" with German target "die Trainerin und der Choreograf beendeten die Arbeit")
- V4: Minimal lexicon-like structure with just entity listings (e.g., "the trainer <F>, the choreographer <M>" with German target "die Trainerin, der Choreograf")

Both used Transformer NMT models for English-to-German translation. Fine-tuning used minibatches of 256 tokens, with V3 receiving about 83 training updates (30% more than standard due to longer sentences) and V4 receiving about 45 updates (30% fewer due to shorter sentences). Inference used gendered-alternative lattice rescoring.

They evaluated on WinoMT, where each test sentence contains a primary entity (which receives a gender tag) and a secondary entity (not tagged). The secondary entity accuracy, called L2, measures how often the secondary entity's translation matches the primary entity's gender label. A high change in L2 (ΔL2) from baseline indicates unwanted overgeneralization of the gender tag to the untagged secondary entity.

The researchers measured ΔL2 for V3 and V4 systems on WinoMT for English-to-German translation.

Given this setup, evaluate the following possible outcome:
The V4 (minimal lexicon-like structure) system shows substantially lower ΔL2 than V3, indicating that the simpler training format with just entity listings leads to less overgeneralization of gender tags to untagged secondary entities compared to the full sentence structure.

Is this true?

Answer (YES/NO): NO